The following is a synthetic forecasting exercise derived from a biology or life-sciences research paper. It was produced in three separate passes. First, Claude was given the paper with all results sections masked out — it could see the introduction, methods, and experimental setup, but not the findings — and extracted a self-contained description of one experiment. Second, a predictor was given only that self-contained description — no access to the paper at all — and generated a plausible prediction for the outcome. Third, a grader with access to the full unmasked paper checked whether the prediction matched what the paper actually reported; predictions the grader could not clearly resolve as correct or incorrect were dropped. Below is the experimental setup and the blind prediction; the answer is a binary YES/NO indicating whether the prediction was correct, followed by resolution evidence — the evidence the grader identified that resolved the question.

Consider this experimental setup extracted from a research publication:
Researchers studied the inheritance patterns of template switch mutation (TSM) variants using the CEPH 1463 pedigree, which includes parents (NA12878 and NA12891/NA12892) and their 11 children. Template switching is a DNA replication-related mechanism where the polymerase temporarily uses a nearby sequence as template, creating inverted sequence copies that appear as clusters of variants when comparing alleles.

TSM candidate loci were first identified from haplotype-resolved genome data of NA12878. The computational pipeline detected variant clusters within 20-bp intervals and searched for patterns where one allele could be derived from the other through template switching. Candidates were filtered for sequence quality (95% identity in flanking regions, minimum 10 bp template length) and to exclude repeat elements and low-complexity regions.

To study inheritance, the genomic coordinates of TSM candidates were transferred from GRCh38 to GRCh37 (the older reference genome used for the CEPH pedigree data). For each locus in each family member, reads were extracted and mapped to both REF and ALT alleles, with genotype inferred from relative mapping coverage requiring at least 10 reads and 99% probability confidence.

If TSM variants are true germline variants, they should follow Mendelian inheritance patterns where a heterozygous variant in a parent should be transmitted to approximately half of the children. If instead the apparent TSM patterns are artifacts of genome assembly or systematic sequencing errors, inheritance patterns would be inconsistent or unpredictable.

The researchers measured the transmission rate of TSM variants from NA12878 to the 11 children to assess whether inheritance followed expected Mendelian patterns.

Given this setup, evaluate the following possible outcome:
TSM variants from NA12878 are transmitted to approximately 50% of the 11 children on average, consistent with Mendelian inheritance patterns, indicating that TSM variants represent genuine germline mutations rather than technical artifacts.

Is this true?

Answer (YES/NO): YES